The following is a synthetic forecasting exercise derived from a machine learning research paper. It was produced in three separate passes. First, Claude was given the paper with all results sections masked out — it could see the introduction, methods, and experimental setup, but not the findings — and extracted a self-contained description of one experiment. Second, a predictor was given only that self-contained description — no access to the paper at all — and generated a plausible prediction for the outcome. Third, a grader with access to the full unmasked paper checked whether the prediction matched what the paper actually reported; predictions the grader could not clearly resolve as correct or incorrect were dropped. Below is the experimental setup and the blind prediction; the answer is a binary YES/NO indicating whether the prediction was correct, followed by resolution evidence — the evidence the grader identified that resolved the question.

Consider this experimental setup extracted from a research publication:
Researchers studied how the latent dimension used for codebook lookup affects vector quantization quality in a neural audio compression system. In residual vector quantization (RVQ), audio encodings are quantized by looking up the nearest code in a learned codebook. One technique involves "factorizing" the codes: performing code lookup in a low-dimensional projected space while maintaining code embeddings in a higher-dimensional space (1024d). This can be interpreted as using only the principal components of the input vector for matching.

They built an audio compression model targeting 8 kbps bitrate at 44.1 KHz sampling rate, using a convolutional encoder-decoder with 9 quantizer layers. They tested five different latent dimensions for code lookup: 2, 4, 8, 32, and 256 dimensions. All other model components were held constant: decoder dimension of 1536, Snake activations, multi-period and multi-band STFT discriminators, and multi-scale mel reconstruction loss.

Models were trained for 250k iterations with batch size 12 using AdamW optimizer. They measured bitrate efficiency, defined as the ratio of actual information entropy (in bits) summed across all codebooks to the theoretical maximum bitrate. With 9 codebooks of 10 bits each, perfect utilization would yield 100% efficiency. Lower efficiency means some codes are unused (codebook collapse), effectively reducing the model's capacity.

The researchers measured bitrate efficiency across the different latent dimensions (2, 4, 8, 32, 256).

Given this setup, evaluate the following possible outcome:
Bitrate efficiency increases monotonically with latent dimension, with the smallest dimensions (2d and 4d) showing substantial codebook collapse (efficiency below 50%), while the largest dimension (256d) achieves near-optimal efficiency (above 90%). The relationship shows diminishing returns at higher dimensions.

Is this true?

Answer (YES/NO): NO